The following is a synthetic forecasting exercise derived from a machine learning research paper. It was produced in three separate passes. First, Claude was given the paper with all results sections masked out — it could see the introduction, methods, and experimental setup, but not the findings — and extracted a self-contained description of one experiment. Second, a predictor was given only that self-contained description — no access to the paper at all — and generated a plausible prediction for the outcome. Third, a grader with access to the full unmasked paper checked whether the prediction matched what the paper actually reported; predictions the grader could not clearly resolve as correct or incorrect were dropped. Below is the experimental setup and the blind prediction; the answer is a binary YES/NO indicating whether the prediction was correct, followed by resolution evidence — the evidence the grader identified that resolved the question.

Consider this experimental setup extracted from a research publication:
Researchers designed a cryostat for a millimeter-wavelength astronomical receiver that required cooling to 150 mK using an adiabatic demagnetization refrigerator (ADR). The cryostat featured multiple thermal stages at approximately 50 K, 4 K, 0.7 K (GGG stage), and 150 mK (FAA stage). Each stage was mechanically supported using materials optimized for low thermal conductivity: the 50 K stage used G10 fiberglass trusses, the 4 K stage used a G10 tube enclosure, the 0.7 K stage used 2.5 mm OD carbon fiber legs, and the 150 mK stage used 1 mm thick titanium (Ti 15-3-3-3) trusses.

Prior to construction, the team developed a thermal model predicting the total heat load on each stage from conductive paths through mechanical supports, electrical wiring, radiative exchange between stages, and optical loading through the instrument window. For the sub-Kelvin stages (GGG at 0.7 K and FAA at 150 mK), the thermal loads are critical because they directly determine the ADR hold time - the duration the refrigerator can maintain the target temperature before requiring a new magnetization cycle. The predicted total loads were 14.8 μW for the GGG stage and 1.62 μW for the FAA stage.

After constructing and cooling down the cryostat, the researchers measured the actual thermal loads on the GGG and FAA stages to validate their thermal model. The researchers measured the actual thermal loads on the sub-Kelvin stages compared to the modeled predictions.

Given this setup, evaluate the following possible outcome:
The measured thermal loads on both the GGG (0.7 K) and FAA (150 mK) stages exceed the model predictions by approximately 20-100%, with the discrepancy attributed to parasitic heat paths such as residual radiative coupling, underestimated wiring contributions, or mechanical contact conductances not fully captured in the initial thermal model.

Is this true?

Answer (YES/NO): NO